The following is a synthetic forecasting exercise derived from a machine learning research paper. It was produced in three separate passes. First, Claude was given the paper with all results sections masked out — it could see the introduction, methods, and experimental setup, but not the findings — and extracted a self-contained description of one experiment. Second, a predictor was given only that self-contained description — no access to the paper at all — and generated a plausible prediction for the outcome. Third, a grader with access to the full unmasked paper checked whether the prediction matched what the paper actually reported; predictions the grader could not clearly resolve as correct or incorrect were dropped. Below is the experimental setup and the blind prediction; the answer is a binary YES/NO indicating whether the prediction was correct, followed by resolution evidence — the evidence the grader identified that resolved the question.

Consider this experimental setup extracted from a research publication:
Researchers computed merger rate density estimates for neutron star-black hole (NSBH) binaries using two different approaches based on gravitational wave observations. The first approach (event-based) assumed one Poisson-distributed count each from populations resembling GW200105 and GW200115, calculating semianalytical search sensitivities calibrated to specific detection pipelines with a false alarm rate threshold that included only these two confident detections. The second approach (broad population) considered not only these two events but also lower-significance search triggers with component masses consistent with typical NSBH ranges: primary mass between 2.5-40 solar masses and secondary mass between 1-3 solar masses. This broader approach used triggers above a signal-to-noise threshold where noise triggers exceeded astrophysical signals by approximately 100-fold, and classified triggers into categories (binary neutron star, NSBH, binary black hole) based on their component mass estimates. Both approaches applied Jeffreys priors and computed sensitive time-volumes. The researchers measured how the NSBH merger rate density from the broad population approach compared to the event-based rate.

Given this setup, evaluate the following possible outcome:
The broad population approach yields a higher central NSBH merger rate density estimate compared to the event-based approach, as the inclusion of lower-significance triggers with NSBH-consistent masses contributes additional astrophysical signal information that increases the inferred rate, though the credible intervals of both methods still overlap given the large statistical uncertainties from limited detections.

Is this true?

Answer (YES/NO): YES